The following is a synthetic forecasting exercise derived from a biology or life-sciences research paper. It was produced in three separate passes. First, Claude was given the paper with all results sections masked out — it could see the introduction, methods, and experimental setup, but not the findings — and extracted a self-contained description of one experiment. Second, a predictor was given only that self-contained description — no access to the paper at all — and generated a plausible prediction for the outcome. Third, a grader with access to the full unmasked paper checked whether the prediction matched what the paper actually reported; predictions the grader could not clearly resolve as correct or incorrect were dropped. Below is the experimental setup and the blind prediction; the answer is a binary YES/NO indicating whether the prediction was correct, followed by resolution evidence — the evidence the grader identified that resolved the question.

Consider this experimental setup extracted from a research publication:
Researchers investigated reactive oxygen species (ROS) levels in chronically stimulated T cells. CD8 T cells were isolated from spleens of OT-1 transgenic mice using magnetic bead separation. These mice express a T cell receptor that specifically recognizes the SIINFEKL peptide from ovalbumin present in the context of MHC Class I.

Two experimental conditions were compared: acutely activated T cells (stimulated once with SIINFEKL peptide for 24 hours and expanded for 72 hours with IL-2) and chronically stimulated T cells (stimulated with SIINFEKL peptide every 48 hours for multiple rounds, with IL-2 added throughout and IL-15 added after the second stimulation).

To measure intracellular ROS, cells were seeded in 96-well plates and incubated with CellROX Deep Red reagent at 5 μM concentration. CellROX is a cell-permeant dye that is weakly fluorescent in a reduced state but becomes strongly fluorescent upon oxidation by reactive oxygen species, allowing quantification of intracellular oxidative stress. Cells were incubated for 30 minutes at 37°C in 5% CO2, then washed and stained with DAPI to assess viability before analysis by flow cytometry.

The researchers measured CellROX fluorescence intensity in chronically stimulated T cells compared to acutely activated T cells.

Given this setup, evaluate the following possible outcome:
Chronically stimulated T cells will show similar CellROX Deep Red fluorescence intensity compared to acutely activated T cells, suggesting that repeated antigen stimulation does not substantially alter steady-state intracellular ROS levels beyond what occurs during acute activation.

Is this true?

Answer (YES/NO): NO